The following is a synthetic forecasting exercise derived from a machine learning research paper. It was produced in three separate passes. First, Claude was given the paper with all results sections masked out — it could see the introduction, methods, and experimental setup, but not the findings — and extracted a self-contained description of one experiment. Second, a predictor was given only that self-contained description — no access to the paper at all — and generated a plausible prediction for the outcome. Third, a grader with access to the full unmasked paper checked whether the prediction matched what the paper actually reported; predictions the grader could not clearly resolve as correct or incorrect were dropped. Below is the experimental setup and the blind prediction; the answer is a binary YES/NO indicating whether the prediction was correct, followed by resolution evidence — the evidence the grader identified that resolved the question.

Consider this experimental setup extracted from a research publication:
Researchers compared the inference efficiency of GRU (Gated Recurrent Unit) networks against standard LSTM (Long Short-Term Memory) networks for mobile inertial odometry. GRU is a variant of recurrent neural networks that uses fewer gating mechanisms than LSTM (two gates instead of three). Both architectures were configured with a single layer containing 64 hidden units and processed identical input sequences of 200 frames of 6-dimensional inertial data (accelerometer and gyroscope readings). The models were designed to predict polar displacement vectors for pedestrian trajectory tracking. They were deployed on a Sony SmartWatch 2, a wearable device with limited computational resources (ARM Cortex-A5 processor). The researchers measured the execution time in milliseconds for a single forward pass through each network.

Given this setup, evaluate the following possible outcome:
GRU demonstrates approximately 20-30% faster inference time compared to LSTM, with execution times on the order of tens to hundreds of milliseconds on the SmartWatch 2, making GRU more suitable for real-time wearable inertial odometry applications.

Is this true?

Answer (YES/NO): NO